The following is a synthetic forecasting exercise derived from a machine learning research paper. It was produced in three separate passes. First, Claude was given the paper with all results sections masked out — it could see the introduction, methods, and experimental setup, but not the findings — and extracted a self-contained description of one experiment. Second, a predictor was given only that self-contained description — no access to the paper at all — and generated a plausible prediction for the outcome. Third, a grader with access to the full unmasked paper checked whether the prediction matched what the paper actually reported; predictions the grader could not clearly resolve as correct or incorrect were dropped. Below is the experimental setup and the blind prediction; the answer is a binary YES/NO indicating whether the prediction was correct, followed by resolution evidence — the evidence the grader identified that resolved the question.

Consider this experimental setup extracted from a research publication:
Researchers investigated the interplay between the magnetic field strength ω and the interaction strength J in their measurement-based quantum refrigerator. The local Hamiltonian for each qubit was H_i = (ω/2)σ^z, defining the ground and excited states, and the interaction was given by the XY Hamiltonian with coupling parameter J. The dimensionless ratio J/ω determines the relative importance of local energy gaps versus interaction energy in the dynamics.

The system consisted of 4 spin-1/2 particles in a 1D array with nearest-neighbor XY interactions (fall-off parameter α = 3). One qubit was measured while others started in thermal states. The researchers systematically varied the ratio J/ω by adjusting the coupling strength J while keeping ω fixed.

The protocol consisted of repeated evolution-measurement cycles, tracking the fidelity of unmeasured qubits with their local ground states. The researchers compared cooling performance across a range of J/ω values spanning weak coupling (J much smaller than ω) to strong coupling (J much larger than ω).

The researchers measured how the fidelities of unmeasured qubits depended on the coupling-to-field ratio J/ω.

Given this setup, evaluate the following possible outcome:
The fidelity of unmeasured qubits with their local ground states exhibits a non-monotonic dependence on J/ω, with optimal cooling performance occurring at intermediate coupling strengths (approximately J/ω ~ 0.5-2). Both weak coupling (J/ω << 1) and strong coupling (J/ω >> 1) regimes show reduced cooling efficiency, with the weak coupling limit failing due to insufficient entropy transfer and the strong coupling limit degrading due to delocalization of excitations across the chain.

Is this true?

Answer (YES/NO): NO